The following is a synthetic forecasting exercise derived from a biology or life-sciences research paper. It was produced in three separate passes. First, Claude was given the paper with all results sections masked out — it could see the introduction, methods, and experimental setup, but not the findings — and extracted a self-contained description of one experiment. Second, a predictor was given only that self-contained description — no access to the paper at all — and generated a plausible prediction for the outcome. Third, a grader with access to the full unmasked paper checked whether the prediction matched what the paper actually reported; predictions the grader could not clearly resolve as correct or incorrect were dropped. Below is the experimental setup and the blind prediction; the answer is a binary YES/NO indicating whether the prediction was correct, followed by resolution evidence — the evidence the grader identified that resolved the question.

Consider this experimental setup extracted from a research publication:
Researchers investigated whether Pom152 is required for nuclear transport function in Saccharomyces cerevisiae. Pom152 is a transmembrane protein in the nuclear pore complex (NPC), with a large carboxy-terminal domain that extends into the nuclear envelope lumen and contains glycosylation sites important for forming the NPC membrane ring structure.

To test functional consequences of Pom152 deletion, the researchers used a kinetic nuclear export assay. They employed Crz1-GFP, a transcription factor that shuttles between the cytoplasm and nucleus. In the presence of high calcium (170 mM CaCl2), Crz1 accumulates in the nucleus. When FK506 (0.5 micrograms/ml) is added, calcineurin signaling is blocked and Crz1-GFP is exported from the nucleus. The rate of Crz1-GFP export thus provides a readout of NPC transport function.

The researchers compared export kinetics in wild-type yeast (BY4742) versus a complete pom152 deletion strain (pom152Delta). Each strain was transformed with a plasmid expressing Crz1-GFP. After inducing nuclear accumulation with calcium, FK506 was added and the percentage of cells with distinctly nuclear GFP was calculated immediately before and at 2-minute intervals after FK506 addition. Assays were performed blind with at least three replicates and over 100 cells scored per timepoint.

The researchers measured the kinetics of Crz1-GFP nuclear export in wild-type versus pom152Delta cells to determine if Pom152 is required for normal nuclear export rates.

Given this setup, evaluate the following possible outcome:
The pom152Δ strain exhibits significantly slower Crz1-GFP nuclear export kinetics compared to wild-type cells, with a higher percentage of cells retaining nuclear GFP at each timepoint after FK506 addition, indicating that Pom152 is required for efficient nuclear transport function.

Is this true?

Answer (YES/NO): NO